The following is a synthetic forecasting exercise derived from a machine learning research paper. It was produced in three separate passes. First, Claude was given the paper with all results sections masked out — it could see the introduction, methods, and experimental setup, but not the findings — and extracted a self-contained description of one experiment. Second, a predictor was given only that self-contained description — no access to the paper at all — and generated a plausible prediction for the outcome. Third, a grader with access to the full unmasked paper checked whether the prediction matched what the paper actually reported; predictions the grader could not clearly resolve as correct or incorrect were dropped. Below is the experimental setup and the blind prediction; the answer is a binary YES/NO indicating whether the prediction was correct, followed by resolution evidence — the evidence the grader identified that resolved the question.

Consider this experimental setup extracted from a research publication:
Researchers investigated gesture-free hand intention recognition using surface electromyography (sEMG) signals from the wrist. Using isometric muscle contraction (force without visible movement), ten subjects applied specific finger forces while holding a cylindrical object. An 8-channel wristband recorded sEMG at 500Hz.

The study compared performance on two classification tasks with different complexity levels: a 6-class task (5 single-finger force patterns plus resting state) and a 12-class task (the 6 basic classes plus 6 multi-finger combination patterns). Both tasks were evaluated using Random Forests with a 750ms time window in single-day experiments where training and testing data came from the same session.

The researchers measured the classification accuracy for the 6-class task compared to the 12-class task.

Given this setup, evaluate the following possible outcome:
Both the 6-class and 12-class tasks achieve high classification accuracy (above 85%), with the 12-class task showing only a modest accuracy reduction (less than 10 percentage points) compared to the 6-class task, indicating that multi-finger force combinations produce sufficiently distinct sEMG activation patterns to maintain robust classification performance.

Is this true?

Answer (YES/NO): NO